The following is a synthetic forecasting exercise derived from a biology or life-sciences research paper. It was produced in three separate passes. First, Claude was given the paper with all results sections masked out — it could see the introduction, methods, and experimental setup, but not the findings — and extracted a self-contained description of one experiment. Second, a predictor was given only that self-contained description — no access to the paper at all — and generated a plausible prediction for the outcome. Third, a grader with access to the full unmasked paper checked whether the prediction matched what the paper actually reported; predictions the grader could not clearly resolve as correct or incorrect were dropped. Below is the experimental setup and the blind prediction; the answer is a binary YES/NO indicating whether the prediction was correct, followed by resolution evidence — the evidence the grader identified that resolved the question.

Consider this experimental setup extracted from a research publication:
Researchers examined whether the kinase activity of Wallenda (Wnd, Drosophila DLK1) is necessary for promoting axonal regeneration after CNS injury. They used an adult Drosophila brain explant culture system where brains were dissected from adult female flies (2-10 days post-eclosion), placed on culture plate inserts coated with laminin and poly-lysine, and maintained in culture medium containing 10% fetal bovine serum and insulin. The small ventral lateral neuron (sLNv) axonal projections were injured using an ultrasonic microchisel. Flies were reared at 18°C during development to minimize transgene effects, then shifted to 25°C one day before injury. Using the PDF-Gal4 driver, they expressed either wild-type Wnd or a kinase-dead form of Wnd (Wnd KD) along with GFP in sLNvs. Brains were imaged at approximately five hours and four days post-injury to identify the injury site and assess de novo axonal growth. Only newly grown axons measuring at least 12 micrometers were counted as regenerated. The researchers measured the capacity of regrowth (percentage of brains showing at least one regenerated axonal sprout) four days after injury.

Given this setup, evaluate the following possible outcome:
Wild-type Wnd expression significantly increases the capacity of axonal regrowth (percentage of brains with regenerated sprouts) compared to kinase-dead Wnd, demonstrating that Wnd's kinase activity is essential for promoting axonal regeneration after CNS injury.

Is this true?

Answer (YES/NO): YES